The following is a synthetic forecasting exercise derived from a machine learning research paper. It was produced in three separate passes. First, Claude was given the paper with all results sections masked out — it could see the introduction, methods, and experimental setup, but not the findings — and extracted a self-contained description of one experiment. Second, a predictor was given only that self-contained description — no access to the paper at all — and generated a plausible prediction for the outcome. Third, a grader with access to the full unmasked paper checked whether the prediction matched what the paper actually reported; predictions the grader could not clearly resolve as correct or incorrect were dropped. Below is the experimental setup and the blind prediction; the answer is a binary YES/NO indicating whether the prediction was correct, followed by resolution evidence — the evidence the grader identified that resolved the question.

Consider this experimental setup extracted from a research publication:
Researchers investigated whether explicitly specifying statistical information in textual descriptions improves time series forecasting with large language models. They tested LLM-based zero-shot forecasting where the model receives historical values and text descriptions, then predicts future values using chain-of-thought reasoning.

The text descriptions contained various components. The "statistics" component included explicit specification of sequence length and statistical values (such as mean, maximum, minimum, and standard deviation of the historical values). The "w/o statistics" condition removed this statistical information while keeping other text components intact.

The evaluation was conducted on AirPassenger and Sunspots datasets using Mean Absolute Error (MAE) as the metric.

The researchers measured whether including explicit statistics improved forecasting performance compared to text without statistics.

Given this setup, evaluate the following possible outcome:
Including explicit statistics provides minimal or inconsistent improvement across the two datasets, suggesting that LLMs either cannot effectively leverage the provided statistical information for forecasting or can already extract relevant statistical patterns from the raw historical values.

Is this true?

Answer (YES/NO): NO